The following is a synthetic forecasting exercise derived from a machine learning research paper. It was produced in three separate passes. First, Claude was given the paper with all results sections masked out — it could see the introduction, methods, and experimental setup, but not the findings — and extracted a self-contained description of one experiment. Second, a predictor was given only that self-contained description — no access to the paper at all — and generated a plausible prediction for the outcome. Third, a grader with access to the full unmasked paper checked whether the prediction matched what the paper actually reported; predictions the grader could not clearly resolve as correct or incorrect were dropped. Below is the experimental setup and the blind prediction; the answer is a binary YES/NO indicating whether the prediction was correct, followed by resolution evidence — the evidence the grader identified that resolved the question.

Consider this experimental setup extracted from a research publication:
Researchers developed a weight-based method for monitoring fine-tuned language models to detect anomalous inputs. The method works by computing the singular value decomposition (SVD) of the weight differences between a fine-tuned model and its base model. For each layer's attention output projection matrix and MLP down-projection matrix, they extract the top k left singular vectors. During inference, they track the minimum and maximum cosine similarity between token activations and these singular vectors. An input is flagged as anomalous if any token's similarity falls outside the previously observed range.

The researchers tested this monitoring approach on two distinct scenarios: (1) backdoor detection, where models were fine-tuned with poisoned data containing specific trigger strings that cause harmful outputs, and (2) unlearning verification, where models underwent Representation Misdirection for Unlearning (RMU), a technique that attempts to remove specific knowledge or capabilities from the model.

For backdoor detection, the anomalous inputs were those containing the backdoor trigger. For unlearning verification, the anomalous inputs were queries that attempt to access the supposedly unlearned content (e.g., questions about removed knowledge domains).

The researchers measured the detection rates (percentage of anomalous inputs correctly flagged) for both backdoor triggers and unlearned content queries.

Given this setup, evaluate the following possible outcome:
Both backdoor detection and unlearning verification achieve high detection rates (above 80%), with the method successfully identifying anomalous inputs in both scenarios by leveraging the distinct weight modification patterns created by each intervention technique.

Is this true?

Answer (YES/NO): NO